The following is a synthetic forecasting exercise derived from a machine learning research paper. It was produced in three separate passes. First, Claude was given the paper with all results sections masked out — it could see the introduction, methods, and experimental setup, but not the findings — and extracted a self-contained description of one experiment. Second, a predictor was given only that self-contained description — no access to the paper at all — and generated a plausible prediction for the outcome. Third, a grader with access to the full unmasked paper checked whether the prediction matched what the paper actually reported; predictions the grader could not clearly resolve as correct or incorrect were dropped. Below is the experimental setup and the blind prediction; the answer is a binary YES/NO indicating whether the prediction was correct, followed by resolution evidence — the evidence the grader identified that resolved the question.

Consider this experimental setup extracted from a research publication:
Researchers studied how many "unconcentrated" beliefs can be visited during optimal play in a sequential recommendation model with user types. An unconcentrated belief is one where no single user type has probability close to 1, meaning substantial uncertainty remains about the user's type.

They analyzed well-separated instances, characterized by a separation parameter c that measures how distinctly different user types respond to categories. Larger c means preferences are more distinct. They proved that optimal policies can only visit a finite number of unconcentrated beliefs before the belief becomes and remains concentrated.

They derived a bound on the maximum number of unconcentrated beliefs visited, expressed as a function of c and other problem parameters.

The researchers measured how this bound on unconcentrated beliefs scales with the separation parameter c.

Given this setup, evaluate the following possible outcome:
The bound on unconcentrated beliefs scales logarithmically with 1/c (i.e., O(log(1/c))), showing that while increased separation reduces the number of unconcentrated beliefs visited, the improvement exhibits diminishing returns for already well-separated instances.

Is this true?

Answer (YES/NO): NO